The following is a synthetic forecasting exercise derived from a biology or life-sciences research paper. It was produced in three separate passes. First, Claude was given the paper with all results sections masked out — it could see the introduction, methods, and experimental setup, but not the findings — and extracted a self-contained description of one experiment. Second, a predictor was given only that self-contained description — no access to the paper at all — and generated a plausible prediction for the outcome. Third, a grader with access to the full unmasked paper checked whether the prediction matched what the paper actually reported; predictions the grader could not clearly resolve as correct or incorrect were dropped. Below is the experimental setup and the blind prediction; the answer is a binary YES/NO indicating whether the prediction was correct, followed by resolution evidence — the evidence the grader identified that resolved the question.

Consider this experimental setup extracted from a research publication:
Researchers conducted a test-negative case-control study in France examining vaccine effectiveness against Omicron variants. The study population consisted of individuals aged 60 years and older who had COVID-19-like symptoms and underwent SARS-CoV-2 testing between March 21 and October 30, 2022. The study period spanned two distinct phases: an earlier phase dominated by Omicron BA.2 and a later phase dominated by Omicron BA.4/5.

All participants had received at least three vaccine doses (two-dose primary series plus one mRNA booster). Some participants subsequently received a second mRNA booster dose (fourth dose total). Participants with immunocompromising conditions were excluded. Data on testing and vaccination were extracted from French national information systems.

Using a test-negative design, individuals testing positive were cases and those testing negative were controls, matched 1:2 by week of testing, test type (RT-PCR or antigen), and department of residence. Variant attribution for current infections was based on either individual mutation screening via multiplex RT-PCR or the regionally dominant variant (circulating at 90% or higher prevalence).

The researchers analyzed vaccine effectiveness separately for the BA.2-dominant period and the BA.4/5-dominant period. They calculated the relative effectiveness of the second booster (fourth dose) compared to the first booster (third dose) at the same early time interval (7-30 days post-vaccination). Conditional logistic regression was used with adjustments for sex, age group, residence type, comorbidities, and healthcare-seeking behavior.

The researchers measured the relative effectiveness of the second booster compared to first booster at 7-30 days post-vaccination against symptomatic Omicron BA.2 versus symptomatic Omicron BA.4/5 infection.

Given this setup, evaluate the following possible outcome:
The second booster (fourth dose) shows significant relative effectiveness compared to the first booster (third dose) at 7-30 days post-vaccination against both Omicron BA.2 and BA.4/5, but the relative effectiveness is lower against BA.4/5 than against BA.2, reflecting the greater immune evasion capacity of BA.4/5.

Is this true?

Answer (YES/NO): NO